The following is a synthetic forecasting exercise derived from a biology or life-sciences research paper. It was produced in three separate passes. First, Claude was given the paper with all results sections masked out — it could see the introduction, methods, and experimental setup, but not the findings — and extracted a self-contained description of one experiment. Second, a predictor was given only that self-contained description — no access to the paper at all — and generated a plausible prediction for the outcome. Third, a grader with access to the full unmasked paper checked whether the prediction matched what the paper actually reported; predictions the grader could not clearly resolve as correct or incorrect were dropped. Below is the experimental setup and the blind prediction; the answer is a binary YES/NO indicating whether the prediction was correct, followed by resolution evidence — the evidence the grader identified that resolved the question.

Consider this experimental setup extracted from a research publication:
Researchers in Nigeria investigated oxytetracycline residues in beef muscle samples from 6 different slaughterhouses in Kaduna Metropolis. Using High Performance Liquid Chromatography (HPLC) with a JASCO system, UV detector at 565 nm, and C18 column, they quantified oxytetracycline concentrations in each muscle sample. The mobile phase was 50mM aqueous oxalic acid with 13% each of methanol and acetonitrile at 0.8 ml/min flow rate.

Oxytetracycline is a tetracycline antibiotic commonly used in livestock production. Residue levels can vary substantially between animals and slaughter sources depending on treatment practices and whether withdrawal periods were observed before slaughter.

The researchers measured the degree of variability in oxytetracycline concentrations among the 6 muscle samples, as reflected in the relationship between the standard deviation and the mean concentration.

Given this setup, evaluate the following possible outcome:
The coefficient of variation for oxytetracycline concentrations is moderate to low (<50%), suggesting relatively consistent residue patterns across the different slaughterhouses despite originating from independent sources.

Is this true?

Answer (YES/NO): NO